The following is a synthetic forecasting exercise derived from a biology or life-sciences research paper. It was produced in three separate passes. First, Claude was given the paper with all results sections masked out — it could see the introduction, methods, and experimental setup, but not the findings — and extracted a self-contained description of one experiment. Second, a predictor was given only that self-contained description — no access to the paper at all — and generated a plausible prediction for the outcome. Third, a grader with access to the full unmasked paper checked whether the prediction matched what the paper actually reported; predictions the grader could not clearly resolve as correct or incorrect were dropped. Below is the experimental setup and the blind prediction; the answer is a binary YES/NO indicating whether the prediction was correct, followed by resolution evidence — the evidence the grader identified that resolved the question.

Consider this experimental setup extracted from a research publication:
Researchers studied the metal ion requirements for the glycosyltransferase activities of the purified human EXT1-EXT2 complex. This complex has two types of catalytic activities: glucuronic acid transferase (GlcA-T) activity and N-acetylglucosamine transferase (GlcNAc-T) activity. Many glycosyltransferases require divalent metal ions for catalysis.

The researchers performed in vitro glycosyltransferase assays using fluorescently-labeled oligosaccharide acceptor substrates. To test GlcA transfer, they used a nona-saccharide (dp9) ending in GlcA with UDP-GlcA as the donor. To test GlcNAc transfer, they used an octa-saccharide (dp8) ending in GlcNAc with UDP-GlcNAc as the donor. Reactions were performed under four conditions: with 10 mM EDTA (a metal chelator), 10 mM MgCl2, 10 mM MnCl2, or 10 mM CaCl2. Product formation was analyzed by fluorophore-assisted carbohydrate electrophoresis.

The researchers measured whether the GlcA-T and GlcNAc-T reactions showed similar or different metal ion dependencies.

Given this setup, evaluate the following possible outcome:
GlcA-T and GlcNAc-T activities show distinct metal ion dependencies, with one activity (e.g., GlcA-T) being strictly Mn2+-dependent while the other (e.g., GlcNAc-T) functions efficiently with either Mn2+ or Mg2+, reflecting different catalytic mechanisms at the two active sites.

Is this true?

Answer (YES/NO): NO